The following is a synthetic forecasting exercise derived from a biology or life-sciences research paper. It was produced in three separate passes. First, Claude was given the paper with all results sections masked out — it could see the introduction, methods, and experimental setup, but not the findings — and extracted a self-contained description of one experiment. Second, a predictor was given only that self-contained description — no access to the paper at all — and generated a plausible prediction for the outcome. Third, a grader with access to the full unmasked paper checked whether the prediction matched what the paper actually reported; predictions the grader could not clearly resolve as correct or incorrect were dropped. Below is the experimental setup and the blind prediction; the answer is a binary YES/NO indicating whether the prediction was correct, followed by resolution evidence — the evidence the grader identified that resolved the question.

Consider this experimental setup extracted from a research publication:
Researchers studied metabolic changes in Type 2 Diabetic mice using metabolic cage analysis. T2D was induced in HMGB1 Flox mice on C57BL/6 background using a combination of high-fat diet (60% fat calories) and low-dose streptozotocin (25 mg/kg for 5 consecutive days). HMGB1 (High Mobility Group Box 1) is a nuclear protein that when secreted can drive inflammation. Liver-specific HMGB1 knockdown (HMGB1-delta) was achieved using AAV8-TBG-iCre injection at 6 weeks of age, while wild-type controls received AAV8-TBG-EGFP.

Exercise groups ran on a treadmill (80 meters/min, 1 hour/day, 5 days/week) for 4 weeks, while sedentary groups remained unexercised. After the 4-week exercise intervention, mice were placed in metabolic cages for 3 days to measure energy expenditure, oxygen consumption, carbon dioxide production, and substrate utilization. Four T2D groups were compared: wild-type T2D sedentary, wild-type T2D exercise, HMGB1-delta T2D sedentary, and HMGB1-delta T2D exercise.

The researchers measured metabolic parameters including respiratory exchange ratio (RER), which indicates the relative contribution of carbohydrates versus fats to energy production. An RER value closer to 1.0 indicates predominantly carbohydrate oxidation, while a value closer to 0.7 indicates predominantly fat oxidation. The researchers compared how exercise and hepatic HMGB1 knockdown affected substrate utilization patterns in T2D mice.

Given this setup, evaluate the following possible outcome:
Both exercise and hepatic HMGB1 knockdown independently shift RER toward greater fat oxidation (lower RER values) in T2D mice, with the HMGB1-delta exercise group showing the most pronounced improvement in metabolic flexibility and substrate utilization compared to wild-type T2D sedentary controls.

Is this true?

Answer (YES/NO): NO